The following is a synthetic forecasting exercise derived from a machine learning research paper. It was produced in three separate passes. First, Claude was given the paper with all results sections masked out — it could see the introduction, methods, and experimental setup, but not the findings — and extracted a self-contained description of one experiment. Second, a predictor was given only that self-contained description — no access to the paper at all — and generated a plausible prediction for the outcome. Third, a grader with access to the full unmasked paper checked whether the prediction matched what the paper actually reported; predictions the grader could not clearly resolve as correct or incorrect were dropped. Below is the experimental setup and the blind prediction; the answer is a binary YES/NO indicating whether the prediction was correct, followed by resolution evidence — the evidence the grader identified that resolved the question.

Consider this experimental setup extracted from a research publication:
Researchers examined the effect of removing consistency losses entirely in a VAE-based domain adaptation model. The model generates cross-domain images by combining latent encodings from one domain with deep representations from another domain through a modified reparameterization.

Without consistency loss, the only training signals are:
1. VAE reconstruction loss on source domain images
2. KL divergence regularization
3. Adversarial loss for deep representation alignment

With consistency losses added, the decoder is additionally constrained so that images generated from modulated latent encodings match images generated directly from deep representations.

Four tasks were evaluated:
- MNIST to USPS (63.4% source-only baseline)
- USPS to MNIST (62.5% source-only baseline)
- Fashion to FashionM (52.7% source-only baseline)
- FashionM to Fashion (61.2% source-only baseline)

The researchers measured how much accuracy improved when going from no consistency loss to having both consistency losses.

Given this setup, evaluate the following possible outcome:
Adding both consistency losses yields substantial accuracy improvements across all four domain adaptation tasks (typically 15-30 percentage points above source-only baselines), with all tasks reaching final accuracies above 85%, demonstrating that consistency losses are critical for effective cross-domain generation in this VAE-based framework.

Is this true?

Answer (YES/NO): NO